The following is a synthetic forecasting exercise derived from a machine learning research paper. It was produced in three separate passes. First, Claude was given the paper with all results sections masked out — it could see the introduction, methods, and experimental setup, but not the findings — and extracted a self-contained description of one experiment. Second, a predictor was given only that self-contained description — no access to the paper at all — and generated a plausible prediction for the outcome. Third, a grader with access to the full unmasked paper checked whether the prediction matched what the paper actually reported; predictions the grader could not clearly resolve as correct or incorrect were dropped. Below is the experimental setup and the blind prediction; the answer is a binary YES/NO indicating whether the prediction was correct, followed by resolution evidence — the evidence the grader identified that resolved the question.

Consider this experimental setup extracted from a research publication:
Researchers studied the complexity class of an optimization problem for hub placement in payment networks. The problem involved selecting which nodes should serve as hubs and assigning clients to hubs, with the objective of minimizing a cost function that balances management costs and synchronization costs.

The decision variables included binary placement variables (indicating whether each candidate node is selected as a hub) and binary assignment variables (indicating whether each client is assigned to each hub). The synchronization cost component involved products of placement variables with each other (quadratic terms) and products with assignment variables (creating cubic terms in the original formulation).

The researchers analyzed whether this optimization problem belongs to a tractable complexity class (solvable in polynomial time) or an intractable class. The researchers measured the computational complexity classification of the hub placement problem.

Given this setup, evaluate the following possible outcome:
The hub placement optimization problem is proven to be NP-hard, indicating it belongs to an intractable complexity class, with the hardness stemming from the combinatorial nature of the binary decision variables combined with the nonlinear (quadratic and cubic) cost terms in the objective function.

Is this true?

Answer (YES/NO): YES